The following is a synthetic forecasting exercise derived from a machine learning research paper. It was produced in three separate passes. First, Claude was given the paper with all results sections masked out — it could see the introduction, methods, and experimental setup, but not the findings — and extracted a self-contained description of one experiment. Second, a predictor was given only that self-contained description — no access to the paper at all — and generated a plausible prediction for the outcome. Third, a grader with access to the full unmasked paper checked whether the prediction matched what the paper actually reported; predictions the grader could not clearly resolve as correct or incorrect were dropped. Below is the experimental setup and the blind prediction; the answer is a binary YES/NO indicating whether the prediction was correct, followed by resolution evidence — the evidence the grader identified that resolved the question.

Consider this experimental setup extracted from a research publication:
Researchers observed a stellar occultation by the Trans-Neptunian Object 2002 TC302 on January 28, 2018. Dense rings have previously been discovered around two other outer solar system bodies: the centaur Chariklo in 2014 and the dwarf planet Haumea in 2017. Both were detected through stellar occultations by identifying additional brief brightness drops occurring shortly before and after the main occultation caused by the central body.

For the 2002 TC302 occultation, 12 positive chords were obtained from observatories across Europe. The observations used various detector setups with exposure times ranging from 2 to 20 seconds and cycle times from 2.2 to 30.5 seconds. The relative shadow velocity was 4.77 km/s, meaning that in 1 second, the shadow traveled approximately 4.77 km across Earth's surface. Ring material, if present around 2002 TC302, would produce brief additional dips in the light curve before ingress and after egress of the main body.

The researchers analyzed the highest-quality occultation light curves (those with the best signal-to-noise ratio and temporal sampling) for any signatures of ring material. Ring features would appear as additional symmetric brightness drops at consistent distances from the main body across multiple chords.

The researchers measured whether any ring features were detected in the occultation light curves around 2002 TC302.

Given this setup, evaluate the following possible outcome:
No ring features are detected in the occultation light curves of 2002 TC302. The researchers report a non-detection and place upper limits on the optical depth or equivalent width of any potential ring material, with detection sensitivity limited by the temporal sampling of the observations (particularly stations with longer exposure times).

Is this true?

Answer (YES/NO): NO